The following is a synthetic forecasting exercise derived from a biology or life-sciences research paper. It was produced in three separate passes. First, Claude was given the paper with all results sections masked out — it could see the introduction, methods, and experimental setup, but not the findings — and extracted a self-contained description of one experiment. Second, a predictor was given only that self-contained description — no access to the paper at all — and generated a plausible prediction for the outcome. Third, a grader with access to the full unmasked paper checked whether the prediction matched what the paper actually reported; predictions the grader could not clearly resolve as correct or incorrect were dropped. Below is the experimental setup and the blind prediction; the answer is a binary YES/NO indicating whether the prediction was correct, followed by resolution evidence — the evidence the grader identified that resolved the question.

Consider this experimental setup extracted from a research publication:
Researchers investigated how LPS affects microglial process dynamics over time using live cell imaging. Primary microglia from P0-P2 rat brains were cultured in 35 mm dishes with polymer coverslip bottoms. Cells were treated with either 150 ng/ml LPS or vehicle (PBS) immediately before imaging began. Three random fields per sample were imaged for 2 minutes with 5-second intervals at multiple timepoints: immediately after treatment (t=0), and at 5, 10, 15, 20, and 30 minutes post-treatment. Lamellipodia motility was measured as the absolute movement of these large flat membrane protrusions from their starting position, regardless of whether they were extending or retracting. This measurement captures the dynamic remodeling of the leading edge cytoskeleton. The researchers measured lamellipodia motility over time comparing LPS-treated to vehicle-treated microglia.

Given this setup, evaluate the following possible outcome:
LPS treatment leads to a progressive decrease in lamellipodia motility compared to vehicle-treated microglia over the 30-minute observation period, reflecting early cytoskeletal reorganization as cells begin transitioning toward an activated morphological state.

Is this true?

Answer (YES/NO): NO